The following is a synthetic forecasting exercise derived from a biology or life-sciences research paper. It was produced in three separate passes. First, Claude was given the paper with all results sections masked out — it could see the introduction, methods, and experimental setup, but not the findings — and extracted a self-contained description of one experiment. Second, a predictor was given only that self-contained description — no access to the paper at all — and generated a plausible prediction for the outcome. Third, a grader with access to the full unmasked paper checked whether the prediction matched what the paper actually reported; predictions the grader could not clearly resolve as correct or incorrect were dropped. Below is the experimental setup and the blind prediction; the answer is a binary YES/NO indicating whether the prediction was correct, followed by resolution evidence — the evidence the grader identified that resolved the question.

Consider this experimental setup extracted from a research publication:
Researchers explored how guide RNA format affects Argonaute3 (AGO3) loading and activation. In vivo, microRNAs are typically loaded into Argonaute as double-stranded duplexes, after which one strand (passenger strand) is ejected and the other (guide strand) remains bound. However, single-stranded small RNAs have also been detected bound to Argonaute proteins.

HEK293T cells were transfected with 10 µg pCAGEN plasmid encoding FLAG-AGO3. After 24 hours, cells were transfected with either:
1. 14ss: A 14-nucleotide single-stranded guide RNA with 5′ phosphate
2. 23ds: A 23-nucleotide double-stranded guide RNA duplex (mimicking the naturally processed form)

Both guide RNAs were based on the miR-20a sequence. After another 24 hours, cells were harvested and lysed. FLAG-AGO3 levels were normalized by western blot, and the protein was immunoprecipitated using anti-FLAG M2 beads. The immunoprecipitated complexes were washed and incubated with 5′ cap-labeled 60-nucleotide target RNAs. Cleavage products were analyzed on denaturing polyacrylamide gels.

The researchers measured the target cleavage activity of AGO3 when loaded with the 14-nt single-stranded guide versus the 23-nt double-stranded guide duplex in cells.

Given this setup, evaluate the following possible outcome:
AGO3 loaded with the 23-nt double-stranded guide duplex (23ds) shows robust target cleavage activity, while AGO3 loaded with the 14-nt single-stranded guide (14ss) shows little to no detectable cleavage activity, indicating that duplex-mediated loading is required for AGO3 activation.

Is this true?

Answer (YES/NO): NO